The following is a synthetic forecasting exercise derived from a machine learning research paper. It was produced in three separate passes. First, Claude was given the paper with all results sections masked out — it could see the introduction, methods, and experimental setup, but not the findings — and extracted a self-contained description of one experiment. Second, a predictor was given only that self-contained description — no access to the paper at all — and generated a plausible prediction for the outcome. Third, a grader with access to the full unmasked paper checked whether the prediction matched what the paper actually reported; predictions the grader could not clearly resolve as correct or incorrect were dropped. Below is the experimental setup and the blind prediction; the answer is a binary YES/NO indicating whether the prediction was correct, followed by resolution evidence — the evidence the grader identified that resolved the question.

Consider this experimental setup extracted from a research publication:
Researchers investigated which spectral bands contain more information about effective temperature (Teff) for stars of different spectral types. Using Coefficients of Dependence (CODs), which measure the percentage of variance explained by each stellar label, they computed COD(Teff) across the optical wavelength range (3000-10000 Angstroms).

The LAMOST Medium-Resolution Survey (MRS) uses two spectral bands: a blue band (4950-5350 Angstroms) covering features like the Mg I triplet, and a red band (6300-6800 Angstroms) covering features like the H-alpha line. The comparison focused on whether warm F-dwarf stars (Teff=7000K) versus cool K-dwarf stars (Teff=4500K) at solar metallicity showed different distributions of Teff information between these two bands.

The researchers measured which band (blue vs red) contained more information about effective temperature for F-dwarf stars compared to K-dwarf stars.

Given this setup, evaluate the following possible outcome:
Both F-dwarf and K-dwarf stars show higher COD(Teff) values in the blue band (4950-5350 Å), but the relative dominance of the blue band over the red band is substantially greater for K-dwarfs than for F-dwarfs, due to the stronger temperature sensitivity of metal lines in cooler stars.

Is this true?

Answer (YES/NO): NO